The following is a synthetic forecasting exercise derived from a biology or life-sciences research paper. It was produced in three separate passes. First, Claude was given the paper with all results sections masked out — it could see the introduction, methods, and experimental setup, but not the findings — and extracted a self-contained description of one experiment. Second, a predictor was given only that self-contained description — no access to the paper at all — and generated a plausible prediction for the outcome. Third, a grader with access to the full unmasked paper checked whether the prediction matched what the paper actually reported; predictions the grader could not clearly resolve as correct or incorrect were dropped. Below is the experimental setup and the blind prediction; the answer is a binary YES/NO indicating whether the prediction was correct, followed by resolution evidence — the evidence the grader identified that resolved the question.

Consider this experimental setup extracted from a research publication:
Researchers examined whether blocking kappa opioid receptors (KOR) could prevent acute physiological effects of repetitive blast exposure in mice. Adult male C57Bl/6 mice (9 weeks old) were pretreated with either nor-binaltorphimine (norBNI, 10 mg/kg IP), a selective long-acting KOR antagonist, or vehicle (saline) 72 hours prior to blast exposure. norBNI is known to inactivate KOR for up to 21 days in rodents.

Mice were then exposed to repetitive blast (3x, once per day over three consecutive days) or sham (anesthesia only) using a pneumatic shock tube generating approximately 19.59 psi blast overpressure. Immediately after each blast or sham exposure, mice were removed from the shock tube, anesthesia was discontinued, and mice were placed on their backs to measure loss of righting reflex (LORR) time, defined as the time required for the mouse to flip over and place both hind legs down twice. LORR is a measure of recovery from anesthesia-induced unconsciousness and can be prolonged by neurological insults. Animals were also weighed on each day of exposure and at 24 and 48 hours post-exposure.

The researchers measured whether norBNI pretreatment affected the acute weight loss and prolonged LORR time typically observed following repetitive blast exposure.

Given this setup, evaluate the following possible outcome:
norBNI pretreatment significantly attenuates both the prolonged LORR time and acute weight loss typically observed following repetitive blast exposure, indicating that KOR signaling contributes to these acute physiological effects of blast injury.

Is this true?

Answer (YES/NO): NO